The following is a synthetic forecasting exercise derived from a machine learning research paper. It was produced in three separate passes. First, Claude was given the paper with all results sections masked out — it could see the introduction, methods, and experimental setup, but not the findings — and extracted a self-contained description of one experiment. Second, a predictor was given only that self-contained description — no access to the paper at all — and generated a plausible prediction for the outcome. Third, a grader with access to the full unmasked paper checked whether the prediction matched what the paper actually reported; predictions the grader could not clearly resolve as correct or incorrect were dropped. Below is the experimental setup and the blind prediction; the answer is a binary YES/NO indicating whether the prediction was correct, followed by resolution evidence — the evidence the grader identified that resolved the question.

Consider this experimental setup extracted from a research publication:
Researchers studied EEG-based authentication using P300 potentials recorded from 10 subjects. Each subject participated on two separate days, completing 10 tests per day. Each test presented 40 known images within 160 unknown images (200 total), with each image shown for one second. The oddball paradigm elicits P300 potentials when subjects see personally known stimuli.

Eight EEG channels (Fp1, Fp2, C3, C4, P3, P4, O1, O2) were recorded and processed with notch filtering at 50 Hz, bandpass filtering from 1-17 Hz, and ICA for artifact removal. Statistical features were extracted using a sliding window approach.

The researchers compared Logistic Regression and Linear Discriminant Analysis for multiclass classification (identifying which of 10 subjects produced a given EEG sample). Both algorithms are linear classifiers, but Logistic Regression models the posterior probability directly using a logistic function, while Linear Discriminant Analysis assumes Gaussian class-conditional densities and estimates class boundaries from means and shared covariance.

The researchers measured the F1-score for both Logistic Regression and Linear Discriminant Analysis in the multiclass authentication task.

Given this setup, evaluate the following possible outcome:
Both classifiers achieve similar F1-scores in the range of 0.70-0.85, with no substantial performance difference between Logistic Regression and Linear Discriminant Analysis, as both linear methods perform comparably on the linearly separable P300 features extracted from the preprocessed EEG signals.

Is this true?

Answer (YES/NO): NO